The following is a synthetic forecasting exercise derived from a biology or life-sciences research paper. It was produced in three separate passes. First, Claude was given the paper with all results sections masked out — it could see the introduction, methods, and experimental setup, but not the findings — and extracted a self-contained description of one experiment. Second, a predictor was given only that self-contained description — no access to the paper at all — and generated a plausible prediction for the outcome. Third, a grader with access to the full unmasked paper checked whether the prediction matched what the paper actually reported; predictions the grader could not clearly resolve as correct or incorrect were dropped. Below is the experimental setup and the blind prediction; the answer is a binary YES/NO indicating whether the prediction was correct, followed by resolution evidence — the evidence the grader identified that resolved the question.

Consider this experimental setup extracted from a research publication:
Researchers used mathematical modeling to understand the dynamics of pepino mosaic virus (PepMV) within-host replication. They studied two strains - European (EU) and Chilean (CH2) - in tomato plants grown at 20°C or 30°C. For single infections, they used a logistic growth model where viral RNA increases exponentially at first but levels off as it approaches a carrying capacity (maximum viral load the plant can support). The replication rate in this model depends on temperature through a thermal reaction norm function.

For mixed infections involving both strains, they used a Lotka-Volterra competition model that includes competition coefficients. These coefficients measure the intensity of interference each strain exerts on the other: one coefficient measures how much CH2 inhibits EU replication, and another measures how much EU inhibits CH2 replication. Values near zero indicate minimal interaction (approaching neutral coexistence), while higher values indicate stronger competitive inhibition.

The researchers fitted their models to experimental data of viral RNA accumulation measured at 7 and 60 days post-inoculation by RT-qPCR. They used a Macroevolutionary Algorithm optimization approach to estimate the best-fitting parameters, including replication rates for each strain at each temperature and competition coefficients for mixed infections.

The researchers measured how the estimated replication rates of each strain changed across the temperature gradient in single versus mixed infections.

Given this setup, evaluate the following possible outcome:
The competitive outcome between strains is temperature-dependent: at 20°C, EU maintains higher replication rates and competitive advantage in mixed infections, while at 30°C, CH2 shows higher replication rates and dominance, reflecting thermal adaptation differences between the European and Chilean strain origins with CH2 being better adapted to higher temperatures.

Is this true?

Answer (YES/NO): NO